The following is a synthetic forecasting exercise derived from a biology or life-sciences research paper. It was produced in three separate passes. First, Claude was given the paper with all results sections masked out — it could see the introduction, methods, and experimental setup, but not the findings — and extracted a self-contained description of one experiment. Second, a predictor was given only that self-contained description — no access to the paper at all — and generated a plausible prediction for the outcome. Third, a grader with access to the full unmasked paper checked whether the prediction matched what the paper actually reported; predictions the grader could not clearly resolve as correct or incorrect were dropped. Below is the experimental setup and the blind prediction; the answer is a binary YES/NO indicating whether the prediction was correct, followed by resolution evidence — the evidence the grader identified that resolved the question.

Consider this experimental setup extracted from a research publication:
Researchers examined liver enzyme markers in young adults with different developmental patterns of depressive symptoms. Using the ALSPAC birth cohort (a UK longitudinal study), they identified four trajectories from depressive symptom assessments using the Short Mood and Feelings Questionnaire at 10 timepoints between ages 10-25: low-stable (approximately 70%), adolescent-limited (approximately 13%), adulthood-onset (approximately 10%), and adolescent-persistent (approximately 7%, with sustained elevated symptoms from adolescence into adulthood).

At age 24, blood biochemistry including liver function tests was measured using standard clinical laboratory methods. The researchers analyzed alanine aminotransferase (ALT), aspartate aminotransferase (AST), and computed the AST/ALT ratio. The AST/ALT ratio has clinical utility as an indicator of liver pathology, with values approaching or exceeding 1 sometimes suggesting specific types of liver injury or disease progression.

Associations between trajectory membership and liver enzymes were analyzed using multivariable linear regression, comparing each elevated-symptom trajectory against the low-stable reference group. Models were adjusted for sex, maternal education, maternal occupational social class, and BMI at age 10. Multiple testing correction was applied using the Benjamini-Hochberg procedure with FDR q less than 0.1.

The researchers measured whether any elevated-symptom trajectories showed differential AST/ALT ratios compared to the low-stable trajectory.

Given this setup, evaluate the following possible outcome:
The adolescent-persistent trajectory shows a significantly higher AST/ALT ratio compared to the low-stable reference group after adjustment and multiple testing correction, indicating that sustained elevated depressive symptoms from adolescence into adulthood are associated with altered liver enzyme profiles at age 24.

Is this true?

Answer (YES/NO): NO